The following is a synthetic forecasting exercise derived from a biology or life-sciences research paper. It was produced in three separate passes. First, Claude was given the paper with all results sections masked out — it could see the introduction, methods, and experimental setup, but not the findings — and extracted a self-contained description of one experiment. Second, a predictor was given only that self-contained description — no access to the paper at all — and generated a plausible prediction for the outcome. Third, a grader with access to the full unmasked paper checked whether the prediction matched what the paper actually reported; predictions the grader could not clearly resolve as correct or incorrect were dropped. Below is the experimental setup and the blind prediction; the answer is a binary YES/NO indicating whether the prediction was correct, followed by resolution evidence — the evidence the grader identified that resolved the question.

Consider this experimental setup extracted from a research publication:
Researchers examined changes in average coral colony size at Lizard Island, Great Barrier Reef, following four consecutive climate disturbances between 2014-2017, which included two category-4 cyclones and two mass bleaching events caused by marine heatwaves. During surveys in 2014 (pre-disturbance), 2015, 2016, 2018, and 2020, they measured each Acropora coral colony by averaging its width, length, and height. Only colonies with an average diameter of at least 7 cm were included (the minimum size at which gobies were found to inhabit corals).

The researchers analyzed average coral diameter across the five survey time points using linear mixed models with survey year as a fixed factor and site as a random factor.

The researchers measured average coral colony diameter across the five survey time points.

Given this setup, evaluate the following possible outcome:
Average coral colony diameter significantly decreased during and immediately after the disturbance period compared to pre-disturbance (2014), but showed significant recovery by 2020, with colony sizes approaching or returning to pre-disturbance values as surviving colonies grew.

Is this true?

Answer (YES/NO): NO